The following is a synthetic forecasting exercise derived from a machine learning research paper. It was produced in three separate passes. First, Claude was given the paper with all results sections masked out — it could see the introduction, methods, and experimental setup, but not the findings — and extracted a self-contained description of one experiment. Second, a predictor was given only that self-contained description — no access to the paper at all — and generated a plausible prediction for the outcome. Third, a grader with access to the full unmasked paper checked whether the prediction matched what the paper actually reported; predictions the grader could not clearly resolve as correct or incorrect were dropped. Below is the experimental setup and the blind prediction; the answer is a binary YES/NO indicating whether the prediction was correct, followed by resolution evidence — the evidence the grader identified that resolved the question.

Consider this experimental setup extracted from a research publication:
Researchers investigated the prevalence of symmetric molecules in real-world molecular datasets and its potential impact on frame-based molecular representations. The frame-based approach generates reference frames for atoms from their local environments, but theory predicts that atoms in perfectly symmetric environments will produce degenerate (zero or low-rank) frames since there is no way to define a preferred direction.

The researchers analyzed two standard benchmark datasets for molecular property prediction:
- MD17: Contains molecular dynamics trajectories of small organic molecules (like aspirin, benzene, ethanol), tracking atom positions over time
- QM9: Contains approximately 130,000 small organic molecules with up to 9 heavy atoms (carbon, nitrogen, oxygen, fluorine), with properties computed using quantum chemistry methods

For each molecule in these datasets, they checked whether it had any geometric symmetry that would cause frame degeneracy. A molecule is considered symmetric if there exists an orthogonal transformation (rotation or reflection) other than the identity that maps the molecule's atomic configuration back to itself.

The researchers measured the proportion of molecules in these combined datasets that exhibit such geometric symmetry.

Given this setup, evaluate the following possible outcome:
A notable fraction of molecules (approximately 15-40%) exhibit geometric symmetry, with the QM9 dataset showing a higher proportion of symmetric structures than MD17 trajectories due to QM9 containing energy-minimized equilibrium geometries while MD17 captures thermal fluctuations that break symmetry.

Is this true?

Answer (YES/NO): NO